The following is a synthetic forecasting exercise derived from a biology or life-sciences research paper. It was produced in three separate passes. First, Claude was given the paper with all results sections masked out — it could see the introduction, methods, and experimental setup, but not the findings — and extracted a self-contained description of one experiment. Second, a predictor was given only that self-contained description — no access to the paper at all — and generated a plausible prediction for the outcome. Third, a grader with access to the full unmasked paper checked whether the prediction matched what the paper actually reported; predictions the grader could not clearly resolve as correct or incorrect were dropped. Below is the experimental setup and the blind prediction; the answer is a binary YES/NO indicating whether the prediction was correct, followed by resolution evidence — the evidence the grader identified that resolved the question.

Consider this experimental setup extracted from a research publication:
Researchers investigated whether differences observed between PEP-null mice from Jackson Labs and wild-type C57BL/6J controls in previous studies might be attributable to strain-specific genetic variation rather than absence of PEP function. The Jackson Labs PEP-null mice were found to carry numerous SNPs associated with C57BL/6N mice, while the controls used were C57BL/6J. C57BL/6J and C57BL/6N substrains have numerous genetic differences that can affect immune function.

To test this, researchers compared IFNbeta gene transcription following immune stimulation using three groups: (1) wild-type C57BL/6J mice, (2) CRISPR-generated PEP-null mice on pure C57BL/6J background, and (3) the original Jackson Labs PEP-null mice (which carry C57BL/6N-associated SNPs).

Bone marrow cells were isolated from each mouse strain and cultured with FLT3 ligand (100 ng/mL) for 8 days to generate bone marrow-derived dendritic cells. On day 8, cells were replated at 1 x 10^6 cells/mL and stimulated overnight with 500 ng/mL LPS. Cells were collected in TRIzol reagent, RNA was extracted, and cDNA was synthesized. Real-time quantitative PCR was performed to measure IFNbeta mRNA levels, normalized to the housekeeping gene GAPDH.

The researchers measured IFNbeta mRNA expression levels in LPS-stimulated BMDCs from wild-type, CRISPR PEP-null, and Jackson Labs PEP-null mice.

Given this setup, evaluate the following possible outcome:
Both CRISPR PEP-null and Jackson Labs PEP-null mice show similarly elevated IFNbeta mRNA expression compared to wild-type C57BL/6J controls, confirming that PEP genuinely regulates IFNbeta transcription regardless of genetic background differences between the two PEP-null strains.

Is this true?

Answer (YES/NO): NO